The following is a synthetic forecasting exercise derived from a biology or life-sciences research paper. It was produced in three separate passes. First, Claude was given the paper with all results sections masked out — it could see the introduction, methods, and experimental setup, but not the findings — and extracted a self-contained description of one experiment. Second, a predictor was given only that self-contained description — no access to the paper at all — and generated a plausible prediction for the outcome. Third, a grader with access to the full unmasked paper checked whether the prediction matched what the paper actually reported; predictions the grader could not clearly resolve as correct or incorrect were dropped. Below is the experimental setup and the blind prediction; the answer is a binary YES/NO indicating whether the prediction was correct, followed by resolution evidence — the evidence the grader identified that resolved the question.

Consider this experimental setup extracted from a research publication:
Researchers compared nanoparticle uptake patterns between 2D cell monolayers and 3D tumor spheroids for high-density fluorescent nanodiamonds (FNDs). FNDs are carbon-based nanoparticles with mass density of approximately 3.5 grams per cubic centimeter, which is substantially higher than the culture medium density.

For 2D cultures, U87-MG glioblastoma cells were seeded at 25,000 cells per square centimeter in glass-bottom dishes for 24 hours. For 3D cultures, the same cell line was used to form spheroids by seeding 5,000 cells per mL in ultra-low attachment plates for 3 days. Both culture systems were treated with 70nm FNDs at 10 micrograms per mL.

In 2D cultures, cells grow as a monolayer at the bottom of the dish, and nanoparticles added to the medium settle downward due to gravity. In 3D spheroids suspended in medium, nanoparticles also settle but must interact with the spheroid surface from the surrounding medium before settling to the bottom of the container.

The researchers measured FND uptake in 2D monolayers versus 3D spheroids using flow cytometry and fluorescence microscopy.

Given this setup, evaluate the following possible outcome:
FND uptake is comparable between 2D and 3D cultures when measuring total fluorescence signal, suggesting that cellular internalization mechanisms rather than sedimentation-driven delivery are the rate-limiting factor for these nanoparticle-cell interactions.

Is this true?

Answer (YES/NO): NO